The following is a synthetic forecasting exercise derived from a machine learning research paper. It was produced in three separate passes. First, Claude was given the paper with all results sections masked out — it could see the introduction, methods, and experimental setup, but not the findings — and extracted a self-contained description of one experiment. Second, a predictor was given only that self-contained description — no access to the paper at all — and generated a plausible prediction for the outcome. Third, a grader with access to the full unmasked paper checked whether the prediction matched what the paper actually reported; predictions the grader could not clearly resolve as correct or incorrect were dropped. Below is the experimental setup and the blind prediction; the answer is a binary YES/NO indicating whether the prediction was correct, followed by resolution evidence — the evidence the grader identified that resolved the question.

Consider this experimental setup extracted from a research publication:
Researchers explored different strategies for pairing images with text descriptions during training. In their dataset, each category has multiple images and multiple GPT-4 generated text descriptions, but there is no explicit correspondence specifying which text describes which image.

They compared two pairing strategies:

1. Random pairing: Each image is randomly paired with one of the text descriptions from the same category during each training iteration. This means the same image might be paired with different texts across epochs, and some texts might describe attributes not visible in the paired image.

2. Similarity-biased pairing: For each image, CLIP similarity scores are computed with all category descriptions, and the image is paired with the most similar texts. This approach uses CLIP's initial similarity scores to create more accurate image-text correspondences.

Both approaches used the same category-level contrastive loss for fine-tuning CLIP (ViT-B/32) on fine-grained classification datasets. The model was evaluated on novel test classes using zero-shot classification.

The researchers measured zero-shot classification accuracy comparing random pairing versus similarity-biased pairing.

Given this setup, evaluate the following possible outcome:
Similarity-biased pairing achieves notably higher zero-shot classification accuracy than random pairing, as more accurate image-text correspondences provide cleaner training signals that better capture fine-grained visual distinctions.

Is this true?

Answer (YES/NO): NO